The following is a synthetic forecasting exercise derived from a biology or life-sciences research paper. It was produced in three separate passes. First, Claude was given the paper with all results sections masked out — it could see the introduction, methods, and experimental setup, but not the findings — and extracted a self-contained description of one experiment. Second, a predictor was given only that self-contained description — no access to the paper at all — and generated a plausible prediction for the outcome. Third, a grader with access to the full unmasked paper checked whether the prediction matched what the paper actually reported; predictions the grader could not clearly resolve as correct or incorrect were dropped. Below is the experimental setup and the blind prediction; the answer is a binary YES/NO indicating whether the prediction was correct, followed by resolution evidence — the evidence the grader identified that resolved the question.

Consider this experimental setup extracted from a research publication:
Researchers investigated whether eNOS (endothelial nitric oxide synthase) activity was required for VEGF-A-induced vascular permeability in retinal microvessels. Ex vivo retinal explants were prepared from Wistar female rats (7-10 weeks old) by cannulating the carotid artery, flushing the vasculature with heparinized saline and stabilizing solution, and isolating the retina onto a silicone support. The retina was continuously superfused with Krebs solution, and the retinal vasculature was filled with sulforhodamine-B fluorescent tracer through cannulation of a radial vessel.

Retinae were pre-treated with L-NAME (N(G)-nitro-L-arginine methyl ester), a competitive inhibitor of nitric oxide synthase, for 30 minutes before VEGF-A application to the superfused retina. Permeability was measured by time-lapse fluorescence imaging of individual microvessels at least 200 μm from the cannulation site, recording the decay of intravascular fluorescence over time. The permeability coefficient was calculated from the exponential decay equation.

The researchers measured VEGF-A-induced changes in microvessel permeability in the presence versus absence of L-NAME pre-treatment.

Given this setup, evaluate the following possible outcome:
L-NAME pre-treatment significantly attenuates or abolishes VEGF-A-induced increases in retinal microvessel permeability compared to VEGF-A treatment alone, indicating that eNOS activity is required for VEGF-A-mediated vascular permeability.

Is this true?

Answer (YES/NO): YES